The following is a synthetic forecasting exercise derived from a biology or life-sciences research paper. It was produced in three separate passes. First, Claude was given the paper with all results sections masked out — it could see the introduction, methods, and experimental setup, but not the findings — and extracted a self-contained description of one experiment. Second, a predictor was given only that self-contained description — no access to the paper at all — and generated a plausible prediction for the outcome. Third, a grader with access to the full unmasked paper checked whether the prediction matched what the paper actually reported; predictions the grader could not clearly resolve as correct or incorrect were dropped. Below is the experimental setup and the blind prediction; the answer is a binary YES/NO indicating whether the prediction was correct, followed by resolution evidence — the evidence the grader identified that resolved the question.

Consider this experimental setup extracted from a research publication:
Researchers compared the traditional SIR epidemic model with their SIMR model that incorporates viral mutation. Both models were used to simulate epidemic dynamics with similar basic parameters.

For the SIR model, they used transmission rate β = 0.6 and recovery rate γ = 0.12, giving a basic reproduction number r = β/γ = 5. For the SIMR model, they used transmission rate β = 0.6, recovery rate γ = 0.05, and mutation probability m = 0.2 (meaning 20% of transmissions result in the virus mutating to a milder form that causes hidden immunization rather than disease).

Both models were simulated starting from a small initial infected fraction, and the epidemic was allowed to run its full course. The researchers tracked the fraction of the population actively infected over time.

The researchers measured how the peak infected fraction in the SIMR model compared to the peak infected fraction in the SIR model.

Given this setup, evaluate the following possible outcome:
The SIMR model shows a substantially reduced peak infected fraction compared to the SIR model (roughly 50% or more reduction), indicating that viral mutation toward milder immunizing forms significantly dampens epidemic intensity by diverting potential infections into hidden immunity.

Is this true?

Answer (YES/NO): YES